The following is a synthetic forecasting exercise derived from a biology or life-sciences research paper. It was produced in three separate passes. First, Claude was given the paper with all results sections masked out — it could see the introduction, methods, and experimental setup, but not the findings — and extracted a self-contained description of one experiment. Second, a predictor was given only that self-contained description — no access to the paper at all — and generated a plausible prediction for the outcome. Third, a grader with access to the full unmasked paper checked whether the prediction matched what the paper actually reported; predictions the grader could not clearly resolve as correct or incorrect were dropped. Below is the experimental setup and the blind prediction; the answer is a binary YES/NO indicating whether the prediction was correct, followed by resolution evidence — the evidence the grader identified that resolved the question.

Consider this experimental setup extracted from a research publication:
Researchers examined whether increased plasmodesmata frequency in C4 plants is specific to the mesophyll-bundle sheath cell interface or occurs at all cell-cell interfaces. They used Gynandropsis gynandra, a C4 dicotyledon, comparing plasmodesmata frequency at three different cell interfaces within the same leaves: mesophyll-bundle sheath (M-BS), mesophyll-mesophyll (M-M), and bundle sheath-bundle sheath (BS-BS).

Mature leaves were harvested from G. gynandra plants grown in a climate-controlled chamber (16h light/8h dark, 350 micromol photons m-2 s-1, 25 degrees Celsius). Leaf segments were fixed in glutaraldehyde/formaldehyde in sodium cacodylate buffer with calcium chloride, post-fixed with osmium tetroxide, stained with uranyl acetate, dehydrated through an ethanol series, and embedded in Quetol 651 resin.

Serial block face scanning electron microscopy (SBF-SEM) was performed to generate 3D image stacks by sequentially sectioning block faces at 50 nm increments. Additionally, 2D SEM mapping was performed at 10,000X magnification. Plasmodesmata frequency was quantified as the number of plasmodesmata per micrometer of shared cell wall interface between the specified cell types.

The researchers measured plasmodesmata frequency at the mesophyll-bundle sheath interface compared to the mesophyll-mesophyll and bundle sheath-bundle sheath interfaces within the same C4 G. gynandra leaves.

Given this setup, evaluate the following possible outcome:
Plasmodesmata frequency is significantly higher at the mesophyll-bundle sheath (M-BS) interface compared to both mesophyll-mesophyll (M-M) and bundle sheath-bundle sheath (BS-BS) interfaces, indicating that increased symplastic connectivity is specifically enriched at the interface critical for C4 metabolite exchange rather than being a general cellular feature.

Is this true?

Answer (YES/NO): NO